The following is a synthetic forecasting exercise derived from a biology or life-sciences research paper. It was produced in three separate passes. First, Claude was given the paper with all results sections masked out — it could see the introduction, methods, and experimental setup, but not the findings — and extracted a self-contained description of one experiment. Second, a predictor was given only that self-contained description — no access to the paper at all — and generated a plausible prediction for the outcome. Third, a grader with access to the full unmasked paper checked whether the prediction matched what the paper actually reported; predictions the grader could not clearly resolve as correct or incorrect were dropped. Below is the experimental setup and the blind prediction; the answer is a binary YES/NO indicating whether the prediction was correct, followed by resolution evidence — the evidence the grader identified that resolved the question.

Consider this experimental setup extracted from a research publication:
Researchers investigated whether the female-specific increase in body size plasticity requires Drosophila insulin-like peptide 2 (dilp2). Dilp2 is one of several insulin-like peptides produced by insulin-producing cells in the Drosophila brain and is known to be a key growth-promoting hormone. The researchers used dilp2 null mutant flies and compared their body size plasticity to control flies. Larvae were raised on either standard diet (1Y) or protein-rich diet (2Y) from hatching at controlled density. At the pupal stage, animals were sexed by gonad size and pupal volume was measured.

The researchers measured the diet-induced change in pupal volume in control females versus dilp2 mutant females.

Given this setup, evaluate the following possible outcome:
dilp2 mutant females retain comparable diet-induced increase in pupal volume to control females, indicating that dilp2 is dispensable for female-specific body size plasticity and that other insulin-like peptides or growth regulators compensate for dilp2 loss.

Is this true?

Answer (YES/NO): NO